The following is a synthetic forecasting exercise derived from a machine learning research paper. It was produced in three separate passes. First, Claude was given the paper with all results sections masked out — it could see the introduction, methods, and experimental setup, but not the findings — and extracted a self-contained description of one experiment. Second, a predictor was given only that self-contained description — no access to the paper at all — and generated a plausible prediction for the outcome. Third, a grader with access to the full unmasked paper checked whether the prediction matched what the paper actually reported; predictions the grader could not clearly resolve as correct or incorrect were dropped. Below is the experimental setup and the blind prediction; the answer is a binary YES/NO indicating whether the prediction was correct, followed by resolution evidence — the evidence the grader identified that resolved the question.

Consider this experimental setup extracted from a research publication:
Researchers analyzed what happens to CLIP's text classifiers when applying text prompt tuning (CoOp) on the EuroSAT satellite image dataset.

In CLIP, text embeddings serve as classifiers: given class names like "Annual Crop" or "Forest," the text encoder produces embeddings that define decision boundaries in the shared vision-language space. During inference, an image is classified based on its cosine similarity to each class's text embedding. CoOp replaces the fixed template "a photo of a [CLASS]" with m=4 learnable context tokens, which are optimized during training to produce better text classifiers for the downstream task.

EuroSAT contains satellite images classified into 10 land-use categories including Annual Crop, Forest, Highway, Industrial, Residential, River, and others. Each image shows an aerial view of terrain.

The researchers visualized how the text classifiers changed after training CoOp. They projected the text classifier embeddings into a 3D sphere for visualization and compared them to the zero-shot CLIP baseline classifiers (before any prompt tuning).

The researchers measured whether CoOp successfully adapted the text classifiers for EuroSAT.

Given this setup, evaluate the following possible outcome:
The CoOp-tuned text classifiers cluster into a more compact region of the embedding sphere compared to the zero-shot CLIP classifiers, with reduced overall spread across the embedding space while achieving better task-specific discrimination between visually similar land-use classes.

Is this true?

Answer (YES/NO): NO